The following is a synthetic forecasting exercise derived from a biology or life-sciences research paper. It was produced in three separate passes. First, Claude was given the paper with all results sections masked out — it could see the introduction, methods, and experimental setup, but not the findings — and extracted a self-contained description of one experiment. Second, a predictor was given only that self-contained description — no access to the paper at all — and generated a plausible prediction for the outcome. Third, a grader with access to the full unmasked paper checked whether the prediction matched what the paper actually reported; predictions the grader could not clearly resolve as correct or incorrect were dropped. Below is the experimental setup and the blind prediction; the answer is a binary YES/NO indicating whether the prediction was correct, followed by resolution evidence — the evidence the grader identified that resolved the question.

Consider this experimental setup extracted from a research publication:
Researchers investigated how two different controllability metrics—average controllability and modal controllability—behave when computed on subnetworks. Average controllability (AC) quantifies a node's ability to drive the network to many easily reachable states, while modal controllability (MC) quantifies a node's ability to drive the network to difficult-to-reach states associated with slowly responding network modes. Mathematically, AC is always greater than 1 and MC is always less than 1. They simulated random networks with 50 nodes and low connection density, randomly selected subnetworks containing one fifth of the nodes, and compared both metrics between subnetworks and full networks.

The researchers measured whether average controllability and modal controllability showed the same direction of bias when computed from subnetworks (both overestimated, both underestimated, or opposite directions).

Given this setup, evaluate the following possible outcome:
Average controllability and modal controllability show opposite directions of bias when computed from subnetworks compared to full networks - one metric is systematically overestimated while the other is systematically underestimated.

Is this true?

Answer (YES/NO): YES